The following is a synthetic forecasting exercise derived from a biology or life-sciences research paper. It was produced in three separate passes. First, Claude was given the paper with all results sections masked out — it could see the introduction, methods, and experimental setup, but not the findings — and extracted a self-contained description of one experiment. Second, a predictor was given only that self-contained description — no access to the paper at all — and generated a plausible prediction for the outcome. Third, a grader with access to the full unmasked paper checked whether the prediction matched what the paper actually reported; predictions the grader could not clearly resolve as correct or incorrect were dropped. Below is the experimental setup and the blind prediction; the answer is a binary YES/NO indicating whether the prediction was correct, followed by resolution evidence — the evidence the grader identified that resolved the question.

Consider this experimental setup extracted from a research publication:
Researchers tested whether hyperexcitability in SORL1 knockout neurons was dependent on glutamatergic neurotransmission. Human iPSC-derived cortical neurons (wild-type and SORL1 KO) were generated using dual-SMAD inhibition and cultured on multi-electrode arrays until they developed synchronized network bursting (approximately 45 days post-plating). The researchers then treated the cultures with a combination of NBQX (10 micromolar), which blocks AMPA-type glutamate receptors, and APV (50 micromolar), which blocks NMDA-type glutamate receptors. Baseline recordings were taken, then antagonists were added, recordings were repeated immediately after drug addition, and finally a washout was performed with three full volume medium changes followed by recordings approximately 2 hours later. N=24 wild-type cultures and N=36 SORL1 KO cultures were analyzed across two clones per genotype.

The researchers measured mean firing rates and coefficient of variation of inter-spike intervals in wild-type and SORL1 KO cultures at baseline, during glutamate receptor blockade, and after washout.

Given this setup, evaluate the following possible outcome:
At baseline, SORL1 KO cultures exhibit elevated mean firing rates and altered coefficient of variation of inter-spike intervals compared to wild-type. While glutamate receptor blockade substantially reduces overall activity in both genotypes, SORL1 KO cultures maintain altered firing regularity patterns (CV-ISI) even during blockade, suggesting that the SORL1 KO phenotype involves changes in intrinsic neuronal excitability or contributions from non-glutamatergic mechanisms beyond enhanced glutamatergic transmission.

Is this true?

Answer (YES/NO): NO